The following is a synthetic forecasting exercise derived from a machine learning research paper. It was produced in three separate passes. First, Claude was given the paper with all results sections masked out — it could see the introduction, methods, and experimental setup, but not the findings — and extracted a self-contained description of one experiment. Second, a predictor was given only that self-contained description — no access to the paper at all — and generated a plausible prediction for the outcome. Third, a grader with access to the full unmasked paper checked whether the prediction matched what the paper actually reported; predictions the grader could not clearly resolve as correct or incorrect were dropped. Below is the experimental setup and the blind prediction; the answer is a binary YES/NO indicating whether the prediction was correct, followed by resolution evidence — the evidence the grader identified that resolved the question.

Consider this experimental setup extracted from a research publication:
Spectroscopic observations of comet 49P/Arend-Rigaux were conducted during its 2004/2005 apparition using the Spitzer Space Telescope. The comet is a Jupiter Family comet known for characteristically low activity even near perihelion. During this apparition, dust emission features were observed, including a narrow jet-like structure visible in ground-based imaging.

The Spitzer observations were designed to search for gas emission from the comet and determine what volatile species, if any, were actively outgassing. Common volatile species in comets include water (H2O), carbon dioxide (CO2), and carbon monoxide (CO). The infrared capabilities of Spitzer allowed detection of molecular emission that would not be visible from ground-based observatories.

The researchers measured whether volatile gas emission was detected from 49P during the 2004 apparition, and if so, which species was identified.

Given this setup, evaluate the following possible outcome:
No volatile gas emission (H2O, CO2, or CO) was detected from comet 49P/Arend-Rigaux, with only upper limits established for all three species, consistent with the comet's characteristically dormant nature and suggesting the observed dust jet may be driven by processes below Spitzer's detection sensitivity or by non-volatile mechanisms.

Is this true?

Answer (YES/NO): NO